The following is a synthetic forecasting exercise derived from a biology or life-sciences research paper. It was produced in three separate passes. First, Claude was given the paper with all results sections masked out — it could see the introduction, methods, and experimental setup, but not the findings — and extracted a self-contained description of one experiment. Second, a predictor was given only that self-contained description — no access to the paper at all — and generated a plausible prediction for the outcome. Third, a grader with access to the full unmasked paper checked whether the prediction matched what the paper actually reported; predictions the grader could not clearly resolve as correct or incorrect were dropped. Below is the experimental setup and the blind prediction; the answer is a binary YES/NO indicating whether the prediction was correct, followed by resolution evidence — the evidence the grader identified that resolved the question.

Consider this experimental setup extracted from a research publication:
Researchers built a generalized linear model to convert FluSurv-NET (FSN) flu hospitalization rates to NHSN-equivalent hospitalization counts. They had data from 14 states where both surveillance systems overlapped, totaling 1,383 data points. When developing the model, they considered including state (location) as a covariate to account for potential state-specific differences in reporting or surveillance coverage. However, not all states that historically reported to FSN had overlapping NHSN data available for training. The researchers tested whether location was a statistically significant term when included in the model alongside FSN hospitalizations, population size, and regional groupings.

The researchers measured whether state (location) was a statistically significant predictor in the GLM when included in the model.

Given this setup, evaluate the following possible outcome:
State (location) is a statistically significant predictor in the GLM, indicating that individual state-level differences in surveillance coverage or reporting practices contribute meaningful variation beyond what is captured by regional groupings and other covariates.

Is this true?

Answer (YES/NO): YES